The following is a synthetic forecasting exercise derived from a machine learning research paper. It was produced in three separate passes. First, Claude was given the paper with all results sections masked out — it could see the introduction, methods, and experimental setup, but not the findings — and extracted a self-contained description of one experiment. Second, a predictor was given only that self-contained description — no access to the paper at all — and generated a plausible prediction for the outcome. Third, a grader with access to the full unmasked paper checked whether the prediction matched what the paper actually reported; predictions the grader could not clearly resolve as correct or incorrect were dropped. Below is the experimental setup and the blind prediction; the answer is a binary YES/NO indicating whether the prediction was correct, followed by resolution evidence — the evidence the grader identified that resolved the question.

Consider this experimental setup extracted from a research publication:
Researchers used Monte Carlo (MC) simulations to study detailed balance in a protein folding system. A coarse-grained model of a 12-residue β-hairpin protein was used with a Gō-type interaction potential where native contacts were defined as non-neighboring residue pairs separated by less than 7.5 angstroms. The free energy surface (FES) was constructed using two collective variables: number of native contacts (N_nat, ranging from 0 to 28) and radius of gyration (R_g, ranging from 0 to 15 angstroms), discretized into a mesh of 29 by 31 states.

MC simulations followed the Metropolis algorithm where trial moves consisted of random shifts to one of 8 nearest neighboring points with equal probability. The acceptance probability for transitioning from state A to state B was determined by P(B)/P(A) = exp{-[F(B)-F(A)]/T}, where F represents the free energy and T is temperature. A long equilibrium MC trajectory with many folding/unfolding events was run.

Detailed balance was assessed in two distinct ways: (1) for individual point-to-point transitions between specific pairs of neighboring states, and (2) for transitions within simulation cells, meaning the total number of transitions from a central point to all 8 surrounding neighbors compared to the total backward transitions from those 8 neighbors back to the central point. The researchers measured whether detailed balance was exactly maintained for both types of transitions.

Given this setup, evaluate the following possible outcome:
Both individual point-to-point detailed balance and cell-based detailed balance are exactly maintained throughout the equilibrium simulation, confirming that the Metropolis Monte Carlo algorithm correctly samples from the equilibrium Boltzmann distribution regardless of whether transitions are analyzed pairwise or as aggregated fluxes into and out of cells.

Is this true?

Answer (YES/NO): NO